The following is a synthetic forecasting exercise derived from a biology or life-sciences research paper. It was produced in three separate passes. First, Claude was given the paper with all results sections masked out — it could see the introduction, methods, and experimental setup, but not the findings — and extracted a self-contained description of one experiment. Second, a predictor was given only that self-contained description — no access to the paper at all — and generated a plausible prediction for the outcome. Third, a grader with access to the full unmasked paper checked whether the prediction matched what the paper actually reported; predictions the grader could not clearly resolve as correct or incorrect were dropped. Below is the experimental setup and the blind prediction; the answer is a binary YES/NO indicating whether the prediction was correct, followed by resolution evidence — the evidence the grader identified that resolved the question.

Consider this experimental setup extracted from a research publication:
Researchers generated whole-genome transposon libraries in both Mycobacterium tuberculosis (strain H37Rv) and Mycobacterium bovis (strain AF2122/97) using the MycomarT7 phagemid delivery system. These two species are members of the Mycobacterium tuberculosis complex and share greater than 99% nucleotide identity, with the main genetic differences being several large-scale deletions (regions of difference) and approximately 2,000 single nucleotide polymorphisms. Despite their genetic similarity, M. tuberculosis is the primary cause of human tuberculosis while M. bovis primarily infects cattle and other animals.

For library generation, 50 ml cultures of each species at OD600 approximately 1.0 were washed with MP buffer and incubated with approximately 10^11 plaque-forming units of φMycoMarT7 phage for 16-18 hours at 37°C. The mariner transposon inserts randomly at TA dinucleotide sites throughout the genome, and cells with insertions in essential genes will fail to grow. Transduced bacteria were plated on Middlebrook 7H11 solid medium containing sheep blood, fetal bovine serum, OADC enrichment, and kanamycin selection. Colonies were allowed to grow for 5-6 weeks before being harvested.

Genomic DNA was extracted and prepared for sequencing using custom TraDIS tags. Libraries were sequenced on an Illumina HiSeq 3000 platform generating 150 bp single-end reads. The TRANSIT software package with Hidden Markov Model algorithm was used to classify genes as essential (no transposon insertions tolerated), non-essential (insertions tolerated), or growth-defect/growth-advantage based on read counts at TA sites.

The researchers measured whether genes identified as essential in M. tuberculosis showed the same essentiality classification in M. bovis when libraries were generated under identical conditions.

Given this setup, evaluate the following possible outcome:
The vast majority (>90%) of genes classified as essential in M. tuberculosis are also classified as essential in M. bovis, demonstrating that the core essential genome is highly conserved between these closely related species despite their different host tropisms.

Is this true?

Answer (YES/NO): NO